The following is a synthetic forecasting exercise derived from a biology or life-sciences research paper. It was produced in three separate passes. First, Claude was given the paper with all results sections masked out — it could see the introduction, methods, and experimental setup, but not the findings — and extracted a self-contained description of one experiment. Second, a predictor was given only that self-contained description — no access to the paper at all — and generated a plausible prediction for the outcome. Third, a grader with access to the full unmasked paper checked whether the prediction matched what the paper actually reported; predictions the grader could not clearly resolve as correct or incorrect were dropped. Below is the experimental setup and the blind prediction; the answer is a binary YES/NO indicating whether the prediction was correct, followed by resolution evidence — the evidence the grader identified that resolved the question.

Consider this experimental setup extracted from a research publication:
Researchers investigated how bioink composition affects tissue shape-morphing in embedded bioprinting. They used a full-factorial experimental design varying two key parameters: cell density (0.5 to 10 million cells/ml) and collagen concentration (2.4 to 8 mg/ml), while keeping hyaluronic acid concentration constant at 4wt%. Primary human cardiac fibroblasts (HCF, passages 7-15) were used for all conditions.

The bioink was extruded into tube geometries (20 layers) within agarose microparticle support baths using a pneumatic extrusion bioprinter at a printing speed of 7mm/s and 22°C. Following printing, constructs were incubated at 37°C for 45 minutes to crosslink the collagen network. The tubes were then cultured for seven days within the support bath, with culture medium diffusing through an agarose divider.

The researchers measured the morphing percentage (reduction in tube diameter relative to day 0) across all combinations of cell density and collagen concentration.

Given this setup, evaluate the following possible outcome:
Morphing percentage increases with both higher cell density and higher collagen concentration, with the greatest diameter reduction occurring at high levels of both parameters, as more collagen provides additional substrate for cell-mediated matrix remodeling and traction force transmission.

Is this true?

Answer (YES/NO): NO